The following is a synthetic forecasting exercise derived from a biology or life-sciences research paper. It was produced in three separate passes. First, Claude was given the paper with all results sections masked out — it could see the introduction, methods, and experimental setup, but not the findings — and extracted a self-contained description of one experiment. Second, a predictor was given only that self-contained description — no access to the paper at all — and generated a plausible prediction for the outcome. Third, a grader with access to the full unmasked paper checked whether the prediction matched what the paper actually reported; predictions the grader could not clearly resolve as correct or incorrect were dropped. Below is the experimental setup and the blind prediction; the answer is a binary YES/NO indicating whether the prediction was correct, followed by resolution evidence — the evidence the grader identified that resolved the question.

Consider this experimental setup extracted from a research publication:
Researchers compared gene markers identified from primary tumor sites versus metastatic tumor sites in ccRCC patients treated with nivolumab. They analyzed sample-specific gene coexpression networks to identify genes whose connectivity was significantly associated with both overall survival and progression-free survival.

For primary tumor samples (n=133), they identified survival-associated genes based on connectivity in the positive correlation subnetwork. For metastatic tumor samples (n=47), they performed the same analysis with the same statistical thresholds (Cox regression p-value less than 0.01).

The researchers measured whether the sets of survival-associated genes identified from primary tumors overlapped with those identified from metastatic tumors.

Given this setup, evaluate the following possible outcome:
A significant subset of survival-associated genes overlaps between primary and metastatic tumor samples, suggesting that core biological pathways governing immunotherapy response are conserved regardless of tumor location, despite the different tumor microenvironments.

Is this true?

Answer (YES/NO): NO